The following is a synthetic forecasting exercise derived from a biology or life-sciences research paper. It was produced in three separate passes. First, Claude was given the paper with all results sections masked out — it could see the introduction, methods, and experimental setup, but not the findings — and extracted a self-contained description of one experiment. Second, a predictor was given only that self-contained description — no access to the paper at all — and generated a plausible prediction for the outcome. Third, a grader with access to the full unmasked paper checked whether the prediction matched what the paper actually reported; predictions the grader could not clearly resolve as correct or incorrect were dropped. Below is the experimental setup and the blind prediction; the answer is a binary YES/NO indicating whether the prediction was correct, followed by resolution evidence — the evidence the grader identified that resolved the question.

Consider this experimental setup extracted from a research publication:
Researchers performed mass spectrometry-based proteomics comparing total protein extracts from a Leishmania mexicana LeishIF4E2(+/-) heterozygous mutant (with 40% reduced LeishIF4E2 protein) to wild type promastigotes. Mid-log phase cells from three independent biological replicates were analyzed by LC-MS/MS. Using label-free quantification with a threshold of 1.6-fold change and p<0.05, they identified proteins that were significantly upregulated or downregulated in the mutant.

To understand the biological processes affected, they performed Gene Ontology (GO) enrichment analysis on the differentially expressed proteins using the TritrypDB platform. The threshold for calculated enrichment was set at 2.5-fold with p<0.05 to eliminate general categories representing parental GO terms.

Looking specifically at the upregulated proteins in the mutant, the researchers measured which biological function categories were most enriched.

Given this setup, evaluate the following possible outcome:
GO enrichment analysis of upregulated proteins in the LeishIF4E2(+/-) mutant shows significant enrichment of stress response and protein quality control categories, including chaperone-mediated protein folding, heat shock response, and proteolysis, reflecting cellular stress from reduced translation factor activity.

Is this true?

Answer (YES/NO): NO